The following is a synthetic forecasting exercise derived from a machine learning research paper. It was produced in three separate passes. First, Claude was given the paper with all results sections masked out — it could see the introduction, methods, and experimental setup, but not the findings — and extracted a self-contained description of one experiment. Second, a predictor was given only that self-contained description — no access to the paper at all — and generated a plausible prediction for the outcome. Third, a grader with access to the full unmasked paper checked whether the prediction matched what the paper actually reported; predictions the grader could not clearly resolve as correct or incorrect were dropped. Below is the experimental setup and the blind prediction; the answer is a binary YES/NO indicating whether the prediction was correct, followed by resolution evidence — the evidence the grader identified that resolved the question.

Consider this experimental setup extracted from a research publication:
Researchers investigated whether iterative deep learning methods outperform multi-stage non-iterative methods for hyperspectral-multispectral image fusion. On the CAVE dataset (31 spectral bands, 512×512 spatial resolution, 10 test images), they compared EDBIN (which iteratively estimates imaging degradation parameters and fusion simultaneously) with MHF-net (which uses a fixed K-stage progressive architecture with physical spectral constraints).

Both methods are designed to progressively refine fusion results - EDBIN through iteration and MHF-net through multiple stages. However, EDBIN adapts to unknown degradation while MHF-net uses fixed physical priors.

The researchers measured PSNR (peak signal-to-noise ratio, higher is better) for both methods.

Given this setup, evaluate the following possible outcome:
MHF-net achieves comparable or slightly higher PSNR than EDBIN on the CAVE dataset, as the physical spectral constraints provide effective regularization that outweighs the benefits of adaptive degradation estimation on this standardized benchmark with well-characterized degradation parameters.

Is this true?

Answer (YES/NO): NO